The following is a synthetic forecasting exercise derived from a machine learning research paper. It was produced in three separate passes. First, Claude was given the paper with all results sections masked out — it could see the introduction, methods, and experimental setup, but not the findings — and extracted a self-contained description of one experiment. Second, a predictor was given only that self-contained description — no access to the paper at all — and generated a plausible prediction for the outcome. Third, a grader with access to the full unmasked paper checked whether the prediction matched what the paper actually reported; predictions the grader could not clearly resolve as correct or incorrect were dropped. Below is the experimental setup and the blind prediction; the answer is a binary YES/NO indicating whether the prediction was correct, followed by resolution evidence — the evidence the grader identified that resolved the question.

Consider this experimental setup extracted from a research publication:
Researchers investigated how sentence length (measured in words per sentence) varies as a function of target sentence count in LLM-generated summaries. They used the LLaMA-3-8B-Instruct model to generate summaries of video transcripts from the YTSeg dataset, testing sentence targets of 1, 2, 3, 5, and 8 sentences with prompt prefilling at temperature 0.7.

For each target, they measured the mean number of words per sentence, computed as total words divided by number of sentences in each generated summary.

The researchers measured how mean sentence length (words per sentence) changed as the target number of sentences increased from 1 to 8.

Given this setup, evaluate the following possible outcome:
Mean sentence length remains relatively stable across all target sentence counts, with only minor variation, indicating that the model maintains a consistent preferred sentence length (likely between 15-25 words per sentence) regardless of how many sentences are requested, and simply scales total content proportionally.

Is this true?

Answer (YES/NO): NO